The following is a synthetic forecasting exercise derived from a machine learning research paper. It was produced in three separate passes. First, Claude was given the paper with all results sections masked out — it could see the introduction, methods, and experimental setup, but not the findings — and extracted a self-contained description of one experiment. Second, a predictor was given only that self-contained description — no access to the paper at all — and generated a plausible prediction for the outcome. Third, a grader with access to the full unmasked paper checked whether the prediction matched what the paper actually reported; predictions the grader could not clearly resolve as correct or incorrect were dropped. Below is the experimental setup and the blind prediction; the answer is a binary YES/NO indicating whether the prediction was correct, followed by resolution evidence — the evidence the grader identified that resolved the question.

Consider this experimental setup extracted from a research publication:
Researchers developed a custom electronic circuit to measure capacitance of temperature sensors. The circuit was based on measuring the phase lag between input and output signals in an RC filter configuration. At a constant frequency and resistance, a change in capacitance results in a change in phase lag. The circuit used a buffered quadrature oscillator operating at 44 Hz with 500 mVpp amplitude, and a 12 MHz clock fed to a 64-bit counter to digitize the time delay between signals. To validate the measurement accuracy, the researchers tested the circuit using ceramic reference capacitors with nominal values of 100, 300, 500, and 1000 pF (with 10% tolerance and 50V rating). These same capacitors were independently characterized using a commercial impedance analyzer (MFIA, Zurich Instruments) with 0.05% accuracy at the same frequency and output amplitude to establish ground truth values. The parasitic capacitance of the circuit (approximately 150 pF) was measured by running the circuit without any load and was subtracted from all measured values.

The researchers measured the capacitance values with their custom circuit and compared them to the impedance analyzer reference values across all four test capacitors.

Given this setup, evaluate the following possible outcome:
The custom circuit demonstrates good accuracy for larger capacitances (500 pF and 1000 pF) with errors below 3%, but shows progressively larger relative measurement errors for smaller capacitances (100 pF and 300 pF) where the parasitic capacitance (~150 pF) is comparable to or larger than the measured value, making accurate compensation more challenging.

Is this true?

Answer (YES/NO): NO